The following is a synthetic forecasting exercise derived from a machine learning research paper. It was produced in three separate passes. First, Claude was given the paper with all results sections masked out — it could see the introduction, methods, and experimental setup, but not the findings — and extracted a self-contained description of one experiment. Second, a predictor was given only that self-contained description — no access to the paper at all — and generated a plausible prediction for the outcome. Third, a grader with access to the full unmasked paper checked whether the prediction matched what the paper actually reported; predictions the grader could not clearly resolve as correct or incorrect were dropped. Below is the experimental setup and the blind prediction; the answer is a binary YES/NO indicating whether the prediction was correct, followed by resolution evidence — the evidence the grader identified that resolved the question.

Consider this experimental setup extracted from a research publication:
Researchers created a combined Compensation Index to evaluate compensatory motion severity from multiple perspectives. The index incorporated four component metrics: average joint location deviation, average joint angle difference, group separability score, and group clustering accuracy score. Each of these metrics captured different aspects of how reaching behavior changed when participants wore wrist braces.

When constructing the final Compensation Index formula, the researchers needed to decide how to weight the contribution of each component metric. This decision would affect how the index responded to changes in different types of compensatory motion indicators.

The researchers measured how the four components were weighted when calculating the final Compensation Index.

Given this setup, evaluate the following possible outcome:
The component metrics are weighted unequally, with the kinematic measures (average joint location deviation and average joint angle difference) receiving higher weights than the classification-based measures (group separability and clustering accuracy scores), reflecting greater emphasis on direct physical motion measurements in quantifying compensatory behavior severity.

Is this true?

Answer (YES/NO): NO